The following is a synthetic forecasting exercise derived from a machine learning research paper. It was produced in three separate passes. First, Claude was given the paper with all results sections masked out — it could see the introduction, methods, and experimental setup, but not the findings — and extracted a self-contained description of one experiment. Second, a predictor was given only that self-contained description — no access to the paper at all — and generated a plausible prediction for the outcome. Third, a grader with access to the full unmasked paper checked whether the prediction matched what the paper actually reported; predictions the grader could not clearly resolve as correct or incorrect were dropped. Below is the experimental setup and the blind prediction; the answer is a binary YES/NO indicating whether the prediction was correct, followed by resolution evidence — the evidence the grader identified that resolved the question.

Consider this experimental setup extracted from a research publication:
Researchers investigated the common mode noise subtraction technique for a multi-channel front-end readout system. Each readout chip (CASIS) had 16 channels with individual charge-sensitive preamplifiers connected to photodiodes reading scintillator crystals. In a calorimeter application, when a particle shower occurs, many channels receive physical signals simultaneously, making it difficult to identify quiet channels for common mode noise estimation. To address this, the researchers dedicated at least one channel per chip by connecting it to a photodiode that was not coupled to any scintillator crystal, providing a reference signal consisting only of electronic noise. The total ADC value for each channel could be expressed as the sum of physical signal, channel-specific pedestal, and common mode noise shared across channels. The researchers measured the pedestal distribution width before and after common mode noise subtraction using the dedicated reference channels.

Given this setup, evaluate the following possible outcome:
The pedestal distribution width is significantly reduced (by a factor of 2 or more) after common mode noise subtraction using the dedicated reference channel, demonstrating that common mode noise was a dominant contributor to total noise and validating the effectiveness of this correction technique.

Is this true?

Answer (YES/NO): YES